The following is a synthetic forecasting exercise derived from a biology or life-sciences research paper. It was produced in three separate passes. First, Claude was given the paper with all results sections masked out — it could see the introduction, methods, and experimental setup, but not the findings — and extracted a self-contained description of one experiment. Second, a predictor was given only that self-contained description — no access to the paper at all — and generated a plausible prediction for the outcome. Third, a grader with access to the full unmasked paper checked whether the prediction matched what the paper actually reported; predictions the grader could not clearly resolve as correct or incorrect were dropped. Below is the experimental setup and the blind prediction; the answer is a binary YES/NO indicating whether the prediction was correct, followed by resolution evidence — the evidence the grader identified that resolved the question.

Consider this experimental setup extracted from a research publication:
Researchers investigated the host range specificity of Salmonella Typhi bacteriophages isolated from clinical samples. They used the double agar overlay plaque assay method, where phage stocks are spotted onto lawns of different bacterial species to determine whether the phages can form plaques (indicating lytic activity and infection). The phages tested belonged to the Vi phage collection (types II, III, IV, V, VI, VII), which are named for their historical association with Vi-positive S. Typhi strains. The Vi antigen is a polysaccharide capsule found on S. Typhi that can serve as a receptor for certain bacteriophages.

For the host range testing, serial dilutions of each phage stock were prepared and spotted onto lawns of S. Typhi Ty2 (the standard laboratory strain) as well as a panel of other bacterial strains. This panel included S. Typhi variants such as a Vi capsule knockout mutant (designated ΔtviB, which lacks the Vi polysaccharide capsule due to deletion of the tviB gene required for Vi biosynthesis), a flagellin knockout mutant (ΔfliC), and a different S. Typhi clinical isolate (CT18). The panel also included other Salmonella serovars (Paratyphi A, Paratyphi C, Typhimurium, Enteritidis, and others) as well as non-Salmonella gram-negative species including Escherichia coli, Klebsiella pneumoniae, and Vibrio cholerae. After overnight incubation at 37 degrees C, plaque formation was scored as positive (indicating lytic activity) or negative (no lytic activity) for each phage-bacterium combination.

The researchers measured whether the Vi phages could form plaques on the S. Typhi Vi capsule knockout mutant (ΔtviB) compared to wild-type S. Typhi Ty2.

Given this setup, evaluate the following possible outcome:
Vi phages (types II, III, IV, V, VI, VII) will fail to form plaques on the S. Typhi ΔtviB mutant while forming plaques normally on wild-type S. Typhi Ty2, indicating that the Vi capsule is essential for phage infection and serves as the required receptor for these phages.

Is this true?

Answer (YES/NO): YES